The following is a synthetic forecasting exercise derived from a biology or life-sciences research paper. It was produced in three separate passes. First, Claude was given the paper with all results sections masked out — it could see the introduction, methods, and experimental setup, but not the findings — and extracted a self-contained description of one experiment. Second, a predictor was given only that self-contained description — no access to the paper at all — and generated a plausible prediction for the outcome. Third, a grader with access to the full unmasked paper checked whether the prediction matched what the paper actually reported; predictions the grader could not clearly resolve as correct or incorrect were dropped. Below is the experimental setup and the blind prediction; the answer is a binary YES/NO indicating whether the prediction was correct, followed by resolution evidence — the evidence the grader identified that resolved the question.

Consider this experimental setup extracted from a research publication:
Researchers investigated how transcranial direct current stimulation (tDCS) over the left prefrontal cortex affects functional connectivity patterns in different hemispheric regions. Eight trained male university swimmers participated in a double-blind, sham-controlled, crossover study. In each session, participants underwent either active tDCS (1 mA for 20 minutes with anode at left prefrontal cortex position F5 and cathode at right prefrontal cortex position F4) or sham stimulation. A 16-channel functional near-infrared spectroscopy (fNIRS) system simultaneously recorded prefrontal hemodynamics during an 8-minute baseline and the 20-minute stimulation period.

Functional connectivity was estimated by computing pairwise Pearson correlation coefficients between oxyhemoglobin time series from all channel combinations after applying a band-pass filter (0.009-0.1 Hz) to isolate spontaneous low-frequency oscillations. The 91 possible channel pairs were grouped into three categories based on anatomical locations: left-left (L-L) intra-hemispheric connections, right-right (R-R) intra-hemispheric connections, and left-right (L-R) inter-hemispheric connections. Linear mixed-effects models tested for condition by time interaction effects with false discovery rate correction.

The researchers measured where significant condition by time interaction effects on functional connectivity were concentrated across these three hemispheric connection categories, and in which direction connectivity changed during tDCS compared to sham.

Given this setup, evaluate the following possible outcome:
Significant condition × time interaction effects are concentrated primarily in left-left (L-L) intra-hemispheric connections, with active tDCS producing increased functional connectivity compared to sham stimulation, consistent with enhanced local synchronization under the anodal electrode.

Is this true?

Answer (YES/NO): NO